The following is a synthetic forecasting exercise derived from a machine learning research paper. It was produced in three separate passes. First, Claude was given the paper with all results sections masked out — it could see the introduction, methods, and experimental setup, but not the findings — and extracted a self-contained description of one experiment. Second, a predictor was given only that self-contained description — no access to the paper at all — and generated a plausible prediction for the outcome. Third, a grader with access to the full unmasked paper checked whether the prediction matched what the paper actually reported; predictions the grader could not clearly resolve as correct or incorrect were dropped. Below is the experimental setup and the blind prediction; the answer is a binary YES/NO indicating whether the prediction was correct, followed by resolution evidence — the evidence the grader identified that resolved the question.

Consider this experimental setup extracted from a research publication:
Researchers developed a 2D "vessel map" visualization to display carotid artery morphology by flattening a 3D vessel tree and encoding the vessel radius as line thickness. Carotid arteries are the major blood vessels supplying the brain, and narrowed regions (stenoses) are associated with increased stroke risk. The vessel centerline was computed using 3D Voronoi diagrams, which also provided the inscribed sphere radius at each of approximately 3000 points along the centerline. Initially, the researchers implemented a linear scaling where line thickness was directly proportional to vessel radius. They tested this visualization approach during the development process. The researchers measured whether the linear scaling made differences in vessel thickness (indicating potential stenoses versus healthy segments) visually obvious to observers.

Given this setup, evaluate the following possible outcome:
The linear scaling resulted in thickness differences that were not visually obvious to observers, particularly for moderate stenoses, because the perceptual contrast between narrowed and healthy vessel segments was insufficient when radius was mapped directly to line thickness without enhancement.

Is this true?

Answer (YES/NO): YES